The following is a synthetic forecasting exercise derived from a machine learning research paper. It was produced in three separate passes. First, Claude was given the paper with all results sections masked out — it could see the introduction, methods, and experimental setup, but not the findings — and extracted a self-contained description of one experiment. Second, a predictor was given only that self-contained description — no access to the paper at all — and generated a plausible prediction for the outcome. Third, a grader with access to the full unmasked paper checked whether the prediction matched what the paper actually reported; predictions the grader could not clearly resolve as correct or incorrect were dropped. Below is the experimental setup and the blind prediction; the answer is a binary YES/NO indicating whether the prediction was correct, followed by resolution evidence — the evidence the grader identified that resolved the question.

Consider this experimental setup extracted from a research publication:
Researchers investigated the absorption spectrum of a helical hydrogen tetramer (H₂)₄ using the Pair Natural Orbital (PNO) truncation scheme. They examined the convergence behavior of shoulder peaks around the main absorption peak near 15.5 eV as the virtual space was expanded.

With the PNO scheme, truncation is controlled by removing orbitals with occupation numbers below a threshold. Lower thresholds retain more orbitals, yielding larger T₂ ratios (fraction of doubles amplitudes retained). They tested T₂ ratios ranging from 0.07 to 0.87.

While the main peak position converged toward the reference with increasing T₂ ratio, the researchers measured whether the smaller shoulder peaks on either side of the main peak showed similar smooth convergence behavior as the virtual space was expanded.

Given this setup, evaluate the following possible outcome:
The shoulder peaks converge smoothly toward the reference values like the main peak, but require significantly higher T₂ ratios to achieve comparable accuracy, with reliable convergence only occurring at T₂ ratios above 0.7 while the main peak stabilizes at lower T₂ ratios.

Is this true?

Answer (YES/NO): NO